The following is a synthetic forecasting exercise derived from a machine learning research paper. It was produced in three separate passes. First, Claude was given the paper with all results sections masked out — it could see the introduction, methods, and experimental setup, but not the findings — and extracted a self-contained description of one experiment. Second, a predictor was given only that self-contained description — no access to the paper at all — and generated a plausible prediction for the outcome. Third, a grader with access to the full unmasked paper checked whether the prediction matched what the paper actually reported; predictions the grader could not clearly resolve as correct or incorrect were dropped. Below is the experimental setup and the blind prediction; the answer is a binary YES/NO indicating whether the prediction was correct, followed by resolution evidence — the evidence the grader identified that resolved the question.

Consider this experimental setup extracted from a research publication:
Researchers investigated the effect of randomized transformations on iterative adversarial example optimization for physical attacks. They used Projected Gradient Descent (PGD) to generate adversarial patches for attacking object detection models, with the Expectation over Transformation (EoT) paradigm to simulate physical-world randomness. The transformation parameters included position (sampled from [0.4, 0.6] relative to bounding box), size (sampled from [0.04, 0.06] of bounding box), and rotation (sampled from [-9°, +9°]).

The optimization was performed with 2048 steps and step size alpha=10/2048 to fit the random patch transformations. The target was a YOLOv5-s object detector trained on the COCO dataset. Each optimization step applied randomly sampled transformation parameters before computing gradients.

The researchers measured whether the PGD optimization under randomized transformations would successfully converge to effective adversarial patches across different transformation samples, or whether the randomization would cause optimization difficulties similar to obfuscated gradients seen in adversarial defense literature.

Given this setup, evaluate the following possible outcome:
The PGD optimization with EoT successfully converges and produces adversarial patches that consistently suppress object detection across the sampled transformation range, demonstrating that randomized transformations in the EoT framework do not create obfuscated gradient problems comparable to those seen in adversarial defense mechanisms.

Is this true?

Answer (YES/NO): NO